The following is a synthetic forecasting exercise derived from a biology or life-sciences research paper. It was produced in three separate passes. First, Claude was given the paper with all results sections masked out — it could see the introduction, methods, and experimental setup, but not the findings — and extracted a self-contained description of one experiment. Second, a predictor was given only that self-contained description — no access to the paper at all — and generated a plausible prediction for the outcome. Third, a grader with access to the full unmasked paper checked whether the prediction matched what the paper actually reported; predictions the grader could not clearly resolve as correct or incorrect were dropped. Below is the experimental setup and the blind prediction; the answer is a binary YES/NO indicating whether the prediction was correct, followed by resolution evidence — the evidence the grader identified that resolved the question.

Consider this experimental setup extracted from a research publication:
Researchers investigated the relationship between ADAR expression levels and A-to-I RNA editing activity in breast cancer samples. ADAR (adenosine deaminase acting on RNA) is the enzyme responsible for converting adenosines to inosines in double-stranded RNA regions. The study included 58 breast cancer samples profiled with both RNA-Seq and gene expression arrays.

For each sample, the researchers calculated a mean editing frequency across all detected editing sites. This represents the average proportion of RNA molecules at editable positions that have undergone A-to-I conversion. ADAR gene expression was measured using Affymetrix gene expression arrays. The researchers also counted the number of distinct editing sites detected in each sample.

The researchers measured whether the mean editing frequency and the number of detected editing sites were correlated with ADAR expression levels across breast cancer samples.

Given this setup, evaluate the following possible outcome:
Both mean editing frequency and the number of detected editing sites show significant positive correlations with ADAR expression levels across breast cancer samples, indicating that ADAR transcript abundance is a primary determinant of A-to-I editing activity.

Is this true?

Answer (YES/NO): YES